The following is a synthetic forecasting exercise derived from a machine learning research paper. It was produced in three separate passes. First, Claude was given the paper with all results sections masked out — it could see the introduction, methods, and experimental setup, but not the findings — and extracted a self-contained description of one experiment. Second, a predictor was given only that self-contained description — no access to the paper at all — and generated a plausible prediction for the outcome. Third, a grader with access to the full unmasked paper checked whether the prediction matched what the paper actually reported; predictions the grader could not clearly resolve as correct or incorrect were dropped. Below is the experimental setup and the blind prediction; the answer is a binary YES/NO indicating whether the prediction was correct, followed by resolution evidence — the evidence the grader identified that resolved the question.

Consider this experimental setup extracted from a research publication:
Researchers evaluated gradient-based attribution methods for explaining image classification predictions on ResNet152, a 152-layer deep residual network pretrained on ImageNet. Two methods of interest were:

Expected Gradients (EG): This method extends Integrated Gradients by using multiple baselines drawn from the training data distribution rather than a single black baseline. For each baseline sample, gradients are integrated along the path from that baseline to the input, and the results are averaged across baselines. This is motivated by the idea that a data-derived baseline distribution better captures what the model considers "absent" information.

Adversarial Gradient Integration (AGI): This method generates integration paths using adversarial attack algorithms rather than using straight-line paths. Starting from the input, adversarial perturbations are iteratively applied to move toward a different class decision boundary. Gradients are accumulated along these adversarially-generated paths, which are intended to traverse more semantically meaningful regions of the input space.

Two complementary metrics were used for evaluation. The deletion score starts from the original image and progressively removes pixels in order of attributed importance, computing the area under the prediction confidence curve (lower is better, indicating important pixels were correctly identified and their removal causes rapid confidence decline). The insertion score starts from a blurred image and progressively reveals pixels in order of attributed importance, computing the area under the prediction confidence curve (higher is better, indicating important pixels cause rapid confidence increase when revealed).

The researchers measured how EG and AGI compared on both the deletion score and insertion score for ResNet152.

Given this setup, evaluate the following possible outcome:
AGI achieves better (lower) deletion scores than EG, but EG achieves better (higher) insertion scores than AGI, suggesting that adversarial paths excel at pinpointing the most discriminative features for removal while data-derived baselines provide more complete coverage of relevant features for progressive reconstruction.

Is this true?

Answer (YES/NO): NO